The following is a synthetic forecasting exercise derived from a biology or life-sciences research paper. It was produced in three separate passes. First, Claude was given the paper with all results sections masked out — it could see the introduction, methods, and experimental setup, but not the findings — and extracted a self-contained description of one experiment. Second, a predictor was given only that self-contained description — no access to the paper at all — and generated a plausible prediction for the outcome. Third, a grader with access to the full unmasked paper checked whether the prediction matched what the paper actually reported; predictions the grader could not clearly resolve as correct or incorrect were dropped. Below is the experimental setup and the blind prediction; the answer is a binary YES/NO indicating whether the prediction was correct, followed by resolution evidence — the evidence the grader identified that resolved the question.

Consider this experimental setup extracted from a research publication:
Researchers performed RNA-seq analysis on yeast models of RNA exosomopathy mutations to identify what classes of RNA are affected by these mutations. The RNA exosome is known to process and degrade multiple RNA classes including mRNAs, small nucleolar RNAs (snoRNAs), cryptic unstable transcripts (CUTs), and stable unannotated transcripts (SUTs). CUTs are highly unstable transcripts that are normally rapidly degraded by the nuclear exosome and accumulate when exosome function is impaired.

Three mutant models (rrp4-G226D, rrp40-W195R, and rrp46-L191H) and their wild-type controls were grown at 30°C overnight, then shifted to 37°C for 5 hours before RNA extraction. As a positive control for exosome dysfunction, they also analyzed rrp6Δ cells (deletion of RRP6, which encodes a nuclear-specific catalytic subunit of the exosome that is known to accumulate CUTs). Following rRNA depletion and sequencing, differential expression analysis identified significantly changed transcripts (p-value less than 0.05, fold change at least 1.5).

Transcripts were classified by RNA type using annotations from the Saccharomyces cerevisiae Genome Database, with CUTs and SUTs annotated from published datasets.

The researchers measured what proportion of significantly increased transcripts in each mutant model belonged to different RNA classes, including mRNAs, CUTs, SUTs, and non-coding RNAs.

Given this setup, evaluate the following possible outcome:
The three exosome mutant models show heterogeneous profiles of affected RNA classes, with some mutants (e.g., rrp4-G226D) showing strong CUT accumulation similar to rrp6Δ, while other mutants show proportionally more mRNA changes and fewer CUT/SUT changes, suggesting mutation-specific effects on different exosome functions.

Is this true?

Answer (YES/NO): YES